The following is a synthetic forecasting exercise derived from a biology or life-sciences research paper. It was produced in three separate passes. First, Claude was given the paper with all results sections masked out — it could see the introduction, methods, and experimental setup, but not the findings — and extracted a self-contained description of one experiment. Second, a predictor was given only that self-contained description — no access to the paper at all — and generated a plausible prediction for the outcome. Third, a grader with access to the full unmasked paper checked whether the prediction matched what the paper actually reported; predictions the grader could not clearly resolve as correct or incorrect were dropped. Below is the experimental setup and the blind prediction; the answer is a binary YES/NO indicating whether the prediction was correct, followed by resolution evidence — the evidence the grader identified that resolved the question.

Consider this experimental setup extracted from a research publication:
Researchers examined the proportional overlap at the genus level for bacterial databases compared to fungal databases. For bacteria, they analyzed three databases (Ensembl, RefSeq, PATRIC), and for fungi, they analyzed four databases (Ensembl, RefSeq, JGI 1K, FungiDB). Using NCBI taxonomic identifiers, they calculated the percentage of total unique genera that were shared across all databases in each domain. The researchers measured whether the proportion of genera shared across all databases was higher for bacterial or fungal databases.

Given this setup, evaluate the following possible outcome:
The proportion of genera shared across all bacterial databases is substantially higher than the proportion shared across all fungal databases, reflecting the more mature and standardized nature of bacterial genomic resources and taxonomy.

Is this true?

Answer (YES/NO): NO